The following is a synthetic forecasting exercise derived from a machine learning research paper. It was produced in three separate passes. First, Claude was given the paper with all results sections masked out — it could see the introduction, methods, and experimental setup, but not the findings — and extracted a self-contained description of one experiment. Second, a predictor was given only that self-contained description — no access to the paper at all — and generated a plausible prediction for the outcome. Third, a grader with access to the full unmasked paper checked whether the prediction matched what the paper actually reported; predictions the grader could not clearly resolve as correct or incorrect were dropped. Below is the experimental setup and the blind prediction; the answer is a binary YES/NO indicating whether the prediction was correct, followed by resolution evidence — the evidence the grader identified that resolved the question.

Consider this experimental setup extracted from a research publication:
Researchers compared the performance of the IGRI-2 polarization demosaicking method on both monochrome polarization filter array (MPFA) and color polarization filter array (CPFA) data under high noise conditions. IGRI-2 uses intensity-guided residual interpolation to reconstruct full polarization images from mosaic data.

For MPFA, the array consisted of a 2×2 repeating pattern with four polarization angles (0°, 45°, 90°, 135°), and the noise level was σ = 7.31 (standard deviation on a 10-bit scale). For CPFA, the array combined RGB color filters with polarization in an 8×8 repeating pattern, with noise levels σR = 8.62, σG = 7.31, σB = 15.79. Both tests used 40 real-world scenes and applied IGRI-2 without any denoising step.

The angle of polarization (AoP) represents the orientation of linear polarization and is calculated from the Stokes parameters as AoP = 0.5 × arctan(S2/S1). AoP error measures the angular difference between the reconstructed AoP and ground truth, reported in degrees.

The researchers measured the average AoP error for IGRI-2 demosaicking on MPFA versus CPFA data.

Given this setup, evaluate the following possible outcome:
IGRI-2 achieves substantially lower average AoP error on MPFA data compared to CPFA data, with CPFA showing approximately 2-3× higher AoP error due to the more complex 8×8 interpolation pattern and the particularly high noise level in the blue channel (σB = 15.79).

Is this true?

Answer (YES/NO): NO